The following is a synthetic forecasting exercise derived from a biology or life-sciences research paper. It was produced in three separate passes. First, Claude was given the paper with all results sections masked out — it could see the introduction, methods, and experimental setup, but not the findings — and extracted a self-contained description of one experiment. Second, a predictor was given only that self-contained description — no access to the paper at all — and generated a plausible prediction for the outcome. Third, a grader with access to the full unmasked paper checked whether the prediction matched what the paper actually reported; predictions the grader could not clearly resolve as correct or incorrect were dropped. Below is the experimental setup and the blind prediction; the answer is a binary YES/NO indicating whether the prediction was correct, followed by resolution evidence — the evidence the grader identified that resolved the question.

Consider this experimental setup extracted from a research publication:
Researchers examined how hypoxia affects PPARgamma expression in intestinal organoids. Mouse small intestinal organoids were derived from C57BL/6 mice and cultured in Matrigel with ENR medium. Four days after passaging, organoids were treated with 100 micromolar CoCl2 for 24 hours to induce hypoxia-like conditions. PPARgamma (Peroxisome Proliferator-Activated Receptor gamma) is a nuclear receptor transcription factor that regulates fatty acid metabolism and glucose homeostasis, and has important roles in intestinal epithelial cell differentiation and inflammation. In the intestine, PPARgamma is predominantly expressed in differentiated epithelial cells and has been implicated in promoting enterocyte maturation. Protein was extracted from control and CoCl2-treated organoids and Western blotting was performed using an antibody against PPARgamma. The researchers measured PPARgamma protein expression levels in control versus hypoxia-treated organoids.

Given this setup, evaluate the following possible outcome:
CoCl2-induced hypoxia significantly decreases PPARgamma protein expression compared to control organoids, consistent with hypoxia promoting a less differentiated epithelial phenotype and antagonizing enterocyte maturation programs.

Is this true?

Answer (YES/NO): YES